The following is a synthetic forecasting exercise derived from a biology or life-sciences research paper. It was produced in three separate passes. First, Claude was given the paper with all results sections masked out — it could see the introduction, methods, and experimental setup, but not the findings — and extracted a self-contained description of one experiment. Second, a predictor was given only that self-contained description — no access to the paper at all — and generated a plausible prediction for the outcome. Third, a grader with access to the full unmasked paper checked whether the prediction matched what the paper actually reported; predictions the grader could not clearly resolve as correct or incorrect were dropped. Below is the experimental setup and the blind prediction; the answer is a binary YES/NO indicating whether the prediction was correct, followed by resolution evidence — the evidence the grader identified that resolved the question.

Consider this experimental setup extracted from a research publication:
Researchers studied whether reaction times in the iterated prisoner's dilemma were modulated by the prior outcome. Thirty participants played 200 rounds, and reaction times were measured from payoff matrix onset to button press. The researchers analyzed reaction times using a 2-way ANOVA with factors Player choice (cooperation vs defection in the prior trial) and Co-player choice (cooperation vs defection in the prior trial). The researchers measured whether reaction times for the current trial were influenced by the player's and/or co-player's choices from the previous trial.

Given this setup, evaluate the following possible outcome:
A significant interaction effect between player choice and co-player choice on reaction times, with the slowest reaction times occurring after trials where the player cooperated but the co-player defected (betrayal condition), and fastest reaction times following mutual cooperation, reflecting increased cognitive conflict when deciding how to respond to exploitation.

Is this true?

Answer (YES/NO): NO